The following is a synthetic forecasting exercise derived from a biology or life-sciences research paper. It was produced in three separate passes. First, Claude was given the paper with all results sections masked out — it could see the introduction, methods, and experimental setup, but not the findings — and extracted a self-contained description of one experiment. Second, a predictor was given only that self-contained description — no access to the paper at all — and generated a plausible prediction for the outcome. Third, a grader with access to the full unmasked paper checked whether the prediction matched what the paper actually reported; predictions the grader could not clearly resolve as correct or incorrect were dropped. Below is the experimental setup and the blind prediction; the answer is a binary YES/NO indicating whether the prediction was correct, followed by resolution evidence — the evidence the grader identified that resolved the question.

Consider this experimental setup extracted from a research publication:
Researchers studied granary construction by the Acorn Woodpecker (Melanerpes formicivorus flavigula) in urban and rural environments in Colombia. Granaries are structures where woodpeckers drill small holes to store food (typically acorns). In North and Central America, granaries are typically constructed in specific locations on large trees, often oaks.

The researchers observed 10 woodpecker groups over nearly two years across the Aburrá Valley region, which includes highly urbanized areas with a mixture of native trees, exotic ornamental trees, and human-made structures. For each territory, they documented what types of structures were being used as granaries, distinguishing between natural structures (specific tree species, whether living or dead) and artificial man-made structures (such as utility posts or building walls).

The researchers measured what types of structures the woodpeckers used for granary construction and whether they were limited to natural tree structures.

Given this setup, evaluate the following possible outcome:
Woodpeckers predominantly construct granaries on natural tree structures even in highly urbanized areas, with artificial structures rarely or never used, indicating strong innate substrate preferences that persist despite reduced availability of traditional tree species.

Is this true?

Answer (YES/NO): NO